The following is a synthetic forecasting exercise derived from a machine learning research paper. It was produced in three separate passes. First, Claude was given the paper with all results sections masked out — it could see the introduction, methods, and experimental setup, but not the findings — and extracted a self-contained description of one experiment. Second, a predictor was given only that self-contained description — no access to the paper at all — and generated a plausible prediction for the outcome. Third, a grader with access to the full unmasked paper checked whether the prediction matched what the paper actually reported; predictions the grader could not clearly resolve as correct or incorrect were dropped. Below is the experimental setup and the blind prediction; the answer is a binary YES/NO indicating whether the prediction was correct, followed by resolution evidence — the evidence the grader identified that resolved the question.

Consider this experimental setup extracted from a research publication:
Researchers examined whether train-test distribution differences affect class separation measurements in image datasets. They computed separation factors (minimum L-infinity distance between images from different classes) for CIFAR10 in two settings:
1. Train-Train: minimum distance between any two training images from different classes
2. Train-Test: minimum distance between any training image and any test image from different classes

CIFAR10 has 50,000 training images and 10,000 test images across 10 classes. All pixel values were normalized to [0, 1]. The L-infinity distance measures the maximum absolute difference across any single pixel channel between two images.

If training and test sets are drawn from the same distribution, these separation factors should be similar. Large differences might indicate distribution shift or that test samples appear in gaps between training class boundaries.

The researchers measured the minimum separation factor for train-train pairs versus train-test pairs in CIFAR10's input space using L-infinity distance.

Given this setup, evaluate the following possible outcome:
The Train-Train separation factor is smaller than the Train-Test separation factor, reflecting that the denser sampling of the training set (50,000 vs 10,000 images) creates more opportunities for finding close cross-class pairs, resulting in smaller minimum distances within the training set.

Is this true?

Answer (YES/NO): YES